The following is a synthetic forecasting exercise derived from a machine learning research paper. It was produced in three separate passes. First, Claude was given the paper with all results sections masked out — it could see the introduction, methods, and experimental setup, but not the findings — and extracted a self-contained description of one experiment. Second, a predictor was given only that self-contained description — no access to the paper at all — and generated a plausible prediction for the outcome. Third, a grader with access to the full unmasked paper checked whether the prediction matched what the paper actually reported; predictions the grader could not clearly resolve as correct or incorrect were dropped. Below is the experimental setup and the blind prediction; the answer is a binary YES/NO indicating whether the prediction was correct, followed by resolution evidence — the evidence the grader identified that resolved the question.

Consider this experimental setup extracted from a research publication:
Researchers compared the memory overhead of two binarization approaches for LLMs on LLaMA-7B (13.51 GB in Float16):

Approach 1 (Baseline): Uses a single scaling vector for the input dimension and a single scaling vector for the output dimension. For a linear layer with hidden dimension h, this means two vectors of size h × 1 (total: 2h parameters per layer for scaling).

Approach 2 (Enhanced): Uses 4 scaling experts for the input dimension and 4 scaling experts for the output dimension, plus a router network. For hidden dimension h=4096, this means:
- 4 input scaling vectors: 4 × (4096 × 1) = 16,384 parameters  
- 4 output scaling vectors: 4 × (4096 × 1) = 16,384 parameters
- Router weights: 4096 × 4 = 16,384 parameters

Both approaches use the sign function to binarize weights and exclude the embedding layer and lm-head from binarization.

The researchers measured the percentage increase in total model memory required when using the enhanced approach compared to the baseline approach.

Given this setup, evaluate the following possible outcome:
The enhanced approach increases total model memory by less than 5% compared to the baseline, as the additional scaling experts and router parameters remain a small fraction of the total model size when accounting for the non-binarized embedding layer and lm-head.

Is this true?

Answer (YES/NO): YES